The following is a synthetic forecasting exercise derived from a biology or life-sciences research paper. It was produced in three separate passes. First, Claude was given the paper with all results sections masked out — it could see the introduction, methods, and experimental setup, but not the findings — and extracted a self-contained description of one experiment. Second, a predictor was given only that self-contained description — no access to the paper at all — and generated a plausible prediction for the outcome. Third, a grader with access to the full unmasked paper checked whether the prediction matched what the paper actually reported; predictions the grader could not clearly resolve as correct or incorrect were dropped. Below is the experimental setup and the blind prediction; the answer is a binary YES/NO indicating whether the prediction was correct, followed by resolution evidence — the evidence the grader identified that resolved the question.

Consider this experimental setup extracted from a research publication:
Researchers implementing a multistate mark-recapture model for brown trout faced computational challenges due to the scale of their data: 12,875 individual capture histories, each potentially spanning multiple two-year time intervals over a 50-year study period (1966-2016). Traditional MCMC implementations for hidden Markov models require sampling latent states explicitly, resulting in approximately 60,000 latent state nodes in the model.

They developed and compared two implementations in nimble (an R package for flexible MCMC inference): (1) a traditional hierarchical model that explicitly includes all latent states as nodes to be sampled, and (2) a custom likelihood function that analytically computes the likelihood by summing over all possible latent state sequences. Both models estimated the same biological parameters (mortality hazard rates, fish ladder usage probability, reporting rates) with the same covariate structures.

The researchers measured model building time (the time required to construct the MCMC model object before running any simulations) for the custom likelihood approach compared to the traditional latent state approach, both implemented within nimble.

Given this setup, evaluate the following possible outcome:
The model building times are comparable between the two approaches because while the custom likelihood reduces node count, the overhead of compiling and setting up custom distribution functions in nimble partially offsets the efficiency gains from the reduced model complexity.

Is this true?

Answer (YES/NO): NO